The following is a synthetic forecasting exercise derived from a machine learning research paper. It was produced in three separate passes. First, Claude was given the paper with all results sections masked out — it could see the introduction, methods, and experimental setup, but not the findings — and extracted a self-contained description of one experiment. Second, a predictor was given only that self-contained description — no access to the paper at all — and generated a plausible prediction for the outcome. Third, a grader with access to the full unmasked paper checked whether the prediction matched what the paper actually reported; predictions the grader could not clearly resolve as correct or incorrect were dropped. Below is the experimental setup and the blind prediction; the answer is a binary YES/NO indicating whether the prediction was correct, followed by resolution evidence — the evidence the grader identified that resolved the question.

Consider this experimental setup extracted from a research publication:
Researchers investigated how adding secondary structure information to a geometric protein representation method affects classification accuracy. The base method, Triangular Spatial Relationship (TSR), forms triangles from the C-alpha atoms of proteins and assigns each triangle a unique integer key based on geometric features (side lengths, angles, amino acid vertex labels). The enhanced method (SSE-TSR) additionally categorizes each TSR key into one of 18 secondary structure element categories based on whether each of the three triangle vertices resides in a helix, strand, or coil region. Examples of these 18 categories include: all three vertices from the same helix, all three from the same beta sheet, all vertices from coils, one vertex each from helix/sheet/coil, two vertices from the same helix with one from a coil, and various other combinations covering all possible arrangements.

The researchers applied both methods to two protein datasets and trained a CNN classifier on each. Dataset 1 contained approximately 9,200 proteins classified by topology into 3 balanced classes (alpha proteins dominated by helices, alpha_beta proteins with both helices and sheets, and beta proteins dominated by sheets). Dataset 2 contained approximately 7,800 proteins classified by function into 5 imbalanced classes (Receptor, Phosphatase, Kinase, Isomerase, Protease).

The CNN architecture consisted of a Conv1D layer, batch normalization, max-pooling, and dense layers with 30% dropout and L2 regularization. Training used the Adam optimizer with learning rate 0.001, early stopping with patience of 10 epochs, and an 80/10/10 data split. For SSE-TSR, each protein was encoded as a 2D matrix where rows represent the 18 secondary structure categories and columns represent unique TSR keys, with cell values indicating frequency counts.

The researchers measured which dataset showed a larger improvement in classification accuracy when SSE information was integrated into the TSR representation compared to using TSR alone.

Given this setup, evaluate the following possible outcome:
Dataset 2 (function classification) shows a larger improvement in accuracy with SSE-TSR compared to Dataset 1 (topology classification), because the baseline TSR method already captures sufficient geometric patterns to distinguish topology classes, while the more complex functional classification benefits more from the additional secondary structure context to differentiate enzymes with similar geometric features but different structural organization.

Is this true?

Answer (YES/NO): NO